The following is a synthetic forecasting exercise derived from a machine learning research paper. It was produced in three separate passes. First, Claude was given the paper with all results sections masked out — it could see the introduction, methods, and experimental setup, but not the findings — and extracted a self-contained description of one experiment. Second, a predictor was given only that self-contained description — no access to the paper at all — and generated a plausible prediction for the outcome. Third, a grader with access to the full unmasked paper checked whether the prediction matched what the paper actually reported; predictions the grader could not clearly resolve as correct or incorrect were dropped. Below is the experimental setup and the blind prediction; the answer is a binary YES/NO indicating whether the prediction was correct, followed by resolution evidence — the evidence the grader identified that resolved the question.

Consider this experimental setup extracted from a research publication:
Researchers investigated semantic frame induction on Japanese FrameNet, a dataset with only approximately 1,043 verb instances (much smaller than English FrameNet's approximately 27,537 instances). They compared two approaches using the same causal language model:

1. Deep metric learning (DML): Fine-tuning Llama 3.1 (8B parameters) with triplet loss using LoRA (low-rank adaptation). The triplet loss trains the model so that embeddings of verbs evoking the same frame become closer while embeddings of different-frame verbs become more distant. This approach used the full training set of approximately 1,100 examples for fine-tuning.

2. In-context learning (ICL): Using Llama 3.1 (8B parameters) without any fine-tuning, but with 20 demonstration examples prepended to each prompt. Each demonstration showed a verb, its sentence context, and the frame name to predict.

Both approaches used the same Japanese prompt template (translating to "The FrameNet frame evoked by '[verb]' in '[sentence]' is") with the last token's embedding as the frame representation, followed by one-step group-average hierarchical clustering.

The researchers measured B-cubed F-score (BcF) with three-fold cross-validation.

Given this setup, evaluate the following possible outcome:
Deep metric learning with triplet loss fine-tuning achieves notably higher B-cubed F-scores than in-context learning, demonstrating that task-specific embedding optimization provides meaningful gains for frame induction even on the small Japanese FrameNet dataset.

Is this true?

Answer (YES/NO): NO